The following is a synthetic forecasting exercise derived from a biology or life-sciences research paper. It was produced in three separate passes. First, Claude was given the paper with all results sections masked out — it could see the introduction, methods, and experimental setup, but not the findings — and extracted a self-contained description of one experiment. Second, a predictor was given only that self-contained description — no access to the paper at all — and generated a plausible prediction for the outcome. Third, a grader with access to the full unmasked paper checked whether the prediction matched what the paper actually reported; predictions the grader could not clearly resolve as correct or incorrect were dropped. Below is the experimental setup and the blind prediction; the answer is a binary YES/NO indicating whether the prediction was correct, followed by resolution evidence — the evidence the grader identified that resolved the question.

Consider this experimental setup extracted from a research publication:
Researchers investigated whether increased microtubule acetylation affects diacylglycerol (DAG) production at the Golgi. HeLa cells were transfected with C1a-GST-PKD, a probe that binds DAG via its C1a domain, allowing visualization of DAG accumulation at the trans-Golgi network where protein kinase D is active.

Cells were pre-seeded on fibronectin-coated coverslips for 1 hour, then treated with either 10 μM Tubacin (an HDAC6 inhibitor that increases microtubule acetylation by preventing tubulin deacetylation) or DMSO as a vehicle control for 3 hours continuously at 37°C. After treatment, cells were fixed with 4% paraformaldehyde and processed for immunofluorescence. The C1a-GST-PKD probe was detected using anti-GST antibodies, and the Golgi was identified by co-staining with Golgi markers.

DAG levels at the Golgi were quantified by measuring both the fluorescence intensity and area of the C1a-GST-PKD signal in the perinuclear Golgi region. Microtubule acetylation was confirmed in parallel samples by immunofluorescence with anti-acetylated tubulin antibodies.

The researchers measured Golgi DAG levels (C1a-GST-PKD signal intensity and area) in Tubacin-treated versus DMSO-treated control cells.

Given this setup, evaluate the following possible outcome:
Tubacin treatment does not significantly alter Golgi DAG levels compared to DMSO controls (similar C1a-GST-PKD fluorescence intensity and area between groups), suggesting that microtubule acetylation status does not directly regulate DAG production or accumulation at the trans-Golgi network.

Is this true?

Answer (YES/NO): YES